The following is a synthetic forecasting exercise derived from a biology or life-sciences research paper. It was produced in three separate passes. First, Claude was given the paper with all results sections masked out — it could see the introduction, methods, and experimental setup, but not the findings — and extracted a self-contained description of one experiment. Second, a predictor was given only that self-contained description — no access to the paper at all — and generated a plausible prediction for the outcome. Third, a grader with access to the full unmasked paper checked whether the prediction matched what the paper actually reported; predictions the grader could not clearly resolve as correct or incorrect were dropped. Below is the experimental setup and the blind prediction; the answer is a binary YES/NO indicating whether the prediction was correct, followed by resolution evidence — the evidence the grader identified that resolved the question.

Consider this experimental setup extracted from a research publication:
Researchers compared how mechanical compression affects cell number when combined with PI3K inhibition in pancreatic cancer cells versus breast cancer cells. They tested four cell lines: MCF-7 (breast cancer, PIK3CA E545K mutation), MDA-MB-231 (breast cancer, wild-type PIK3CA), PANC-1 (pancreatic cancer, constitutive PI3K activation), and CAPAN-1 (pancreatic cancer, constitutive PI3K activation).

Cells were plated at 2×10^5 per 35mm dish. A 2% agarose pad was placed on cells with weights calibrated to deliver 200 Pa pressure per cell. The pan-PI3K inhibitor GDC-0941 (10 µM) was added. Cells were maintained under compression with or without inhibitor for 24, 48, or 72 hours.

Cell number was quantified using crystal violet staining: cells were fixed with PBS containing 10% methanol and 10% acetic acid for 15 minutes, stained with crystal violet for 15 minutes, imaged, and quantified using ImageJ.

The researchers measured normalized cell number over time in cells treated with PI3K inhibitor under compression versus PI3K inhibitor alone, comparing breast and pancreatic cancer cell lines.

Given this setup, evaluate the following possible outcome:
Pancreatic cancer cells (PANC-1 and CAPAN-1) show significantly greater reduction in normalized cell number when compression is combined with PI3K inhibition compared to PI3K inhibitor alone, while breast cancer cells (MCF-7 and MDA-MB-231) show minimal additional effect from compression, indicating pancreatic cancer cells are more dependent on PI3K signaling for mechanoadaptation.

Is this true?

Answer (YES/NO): NO